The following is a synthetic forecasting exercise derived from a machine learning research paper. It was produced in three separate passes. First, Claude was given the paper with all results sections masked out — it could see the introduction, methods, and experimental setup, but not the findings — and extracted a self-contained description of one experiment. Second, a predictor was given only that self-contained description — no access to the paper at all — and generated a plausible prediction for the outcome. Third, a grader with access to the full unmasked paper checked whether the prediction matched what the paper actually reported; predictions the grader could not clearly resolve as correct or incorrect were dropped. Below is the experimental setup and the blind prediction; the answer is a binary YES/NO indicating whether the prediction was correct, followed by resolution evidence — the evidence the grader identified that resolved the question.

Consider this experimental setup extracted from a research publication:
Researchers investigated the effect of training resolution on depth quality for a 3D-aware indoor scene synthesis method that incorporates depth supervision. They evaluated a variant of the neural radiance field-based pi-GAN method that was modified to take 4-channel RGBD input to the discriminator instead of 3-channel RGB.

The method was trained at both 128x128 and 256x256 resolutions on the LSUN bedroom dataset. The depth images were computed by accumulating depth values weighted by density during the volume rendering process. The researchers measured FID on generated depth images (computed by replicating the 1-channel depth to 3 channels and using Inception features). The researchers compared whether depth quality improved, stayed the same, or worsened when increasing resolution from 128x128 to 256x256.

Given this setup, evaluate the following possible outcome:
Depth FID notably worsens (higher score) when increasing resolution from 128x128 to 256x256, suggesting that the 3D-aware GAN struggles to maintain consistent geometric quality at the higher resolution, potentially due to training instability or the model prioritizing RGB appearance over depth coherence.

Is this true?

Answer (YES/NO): NO